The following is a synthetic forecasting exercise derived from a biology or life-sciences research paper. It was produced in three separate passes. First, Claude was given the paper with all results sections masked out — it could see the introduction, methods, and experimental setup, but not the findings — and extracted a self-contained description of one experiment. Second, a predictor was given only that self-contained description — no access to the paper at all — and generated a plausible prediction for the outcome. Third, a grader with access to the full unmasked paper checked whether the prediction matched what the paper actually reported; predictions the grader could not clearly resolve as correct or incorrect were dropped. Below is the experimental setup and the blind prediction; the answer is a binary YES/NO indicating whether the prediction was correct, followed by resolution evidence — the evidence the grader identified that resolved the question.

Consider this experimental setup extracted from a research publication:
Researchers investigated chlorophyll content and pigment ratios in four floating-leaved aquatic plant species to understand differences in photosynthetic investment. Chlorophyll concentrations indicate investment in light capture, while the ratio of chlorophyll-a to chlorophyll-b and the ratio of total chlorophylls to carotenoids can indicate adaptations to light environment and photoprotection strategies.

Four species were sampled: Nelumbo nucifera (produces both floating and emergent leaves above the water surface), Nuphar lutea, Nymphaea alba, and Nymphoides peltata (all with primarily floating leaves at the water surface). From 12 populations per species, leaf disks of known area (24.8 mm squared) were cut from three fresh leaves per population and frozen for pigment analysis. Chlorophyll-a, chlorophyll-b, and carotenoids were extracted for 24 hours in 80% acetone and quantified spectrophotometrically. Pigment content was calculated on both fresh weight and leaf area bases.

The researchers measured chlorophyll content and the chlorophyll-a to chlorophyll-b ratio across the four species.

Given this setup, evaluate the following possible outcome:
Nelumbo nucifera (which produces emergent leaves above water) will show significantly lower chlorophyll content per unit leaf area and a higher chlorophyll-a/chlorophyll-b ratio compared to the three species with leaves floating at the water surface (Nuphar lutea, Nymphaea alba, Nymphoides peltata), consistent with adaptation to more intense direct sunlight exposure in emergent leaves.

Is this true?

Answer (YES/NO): NO